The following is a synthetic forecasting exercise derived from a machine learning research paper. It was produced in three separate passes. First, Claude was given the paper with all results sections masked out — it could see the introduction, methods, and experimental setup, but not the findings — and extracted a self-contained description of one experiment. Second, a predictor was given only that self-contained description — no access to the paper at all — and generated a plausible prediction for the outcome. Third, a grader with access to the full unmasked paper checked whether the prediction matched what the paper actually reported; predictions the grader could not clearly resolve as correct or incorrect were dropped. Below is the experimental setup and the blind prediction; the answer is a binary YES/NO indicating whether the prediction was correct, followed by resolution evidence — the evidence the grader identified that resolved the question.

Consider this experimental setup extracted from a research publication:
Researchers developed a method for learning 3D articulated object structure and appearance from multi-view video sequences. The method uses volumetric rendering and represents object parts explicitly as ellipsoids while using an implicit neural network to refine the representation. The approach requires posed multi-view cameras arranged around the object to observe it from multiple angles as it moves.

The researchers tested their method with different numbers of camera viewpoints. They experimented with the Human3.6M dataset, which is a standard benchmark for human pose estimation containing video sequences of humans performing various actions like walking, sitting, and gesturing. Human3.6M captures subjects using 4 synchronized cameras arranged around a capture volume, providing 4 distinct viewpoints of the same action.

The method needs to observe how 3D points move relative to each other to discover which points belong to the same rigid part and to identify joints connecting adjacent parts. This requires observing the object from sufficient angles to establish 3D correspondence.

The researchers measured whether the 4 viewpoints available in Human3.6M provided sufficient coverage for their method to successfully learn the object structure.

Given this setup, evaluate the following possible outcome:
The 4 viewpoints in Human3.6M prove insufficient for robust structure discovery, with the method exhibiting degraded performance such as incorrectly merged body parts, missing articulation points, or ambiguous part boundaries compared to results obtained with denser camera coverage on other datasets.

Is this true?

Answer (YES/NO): YES